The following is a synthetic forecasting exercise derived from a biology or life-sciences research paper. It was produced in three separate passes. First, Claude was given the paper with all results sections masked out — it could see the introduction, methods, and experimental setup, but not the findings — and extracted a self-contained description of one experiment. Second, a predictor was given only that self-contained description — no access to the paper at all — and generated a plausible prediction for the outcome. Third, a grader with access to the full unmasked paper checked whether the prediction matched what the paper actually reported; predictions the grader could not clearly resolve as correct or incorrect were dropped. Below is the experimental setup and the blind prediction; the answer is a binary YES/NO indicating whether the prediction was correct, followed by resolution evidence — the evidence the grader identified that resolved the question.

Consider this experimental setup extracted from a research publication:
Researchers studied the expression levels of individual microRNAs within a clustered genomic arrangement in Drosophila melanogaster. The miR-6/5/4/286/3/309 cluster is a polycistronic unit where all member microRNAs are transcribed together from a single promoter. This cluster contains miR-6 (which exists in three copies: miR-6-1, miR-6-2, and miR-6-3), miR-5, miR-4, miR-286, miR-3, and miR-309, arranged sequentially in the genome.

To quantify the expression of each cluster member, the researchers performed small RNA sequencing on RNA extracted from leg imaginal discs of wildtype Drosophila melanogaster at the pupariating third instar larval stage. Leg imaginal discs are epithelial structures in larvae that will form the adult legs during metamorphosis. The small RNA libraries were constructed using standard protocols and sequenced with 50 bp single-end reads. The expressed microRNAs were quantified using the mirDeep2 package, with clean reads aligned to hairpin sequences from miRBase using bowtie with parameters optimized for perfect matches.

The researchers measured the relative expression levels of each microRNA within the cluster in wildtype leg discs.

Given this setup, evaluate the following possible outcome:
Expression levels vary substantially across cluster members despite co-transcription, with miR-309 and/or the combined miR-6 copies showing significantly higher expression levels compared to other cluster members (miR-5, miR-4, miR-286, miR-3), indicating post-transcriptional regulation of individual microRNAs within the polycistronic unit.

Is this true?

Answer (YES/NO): NO